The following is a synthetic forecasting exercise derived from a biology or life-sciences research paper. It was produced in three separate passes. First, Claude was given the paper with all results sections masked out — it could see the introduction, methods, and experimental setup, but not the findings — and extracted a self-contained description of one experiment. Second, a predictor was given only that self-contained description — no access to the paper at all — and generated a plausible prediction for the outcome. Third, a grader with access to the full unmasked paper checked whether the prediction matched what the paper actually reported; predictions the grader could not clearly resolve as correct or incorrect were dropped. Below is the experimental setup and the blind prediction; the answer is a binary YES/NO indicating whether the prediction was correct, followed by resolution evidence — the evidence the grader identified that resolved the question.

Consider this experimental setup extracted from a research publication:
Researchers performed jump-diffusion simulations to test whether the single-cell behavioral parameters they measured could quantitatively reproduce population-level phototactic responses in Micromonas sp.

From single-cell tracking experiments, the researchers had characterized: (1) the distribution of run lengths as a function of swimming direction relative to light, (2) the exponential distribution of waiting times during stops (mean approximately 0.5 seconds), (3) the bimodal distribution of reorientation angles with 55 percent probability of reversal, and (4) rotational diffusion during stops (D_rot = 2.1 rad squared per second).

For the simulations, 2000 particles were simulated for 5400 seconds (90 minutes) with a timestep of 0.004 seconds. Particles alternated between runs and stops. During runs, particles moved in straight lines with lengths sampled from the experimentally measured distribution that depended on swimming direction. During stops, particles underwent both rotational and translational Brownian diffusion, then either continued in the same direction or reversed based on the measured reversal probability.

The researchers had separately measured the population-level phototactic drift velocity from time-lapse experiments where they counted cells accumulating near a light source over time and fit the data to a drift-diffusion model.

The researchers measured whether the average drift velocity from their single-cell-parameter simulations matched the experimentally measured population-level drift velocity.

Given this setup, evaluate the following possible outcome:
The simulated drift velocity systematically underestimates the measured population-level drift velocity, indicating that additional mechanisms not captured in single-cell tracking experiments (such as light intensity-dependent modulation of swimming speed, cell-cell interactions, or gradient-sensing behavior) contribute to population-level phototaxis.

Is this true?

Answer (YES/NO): NO